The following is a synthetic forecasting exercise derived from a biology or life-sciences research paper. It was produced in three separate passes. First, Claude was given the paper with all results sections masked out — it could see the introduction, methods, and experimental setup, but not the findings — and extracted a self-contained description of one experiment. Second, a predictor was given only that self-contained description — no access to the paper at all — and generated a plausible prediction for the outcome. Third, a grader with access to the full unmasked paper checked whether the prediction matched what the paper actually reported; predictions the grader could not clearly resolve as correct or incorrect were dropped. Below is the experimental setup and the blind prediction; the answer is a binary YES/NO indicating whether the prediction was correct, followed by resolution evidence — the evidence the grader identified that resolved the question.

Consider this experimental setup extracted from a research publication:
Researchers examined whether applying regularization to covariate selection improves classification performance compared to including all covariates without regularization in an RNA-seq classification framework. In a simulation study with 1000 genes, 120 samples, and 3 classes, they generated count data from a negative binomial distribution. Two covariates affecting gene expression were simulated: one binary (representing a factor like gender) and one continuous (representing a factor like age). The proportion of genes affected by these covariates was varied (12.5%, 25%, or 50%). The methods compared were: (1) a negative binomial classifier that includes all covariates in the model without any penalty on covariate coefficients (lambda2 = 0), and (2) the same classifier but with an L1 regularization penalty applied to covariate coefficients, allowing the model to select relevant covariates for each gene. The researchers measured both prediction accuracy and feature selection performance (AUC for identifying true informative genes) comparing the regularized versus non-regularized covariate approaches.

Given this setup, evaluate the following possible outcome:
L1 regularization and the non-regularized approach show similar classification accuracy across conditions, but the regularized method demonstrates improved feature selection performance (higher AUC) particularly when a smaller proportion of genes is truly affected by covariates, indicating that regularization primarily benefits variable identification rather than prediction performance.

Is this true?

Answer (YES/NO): NO